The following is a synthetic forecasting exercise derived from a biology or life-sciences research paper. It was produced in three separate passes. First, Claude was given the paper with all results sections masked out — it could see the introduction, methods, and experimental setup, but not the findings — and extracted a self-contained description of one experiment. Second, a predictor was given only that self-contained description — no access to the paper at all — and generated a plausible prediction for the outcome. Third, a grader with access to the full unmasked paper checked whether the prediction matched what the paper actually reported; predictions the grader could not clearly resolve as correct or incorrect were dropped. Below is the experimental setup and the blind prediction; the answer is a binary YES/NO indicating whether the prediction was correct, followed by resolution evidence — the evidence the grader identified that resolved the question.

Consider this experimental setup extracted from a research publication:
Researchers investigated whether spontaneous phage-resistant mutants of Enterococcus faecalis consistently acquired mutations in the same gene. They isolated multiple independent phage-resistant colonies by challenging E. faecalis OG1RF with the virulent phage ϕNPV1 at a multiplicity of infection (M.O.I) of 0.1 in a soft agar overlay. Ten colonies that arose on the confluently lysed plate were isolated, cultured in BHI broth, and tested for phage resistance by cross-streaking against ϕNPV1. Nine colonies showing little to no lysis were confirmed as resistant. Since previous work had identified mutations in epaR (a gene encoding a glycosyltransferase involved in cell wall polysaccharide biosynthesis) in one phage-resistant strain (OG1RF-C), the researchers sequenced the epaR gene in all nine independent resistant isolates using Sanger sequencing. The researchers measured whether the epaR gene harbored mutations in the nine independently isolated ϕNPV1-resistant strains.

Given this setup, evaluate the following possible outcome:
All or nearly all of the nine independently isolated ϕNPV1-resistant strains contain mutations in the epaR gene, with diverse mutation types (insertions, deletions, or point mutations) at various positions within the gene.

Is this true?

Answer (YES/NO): NO